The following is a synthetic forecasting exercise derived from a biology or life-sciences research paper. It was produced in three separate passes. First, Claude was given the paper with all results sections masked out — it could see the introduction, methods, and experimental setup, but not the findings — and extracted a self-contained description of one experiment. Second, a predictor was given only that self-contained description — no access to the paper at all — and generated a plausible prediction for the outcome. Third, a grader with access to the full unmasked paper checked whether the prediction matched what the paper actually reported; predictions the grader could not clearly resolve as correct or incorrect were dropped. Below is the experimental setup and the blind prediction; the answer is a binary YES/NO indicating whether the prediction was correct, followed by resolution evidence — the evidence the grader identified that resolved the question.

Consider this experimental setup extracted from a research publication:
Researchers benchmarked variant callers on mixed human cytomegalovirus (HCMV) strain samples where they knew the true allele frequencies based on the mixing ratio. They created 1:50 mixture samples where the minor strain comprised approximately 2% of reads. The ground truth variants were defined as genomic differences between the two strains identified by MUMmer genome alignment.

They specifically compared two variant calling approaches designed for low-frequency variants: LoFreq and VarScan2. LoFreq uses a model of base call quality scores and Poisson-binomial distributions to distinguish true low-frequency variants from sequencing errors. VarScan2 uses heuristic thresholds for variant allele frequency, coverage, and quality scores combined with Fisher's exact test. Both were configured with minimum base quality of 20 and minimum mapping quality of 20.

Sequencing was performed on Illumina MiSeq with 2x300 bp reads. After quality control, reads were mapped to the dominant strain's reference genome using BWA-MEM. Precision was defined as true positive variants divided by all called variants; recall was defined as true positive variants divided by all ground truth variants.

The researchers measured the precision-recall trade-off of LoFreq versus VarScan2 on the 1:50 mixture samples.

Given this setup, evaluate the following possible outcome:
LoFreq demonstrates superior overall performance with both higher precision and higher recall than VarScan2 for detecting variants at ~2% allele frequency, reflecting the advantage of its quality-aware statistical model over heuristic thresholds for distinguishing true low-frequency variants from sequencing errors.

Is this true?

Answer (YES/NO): NO